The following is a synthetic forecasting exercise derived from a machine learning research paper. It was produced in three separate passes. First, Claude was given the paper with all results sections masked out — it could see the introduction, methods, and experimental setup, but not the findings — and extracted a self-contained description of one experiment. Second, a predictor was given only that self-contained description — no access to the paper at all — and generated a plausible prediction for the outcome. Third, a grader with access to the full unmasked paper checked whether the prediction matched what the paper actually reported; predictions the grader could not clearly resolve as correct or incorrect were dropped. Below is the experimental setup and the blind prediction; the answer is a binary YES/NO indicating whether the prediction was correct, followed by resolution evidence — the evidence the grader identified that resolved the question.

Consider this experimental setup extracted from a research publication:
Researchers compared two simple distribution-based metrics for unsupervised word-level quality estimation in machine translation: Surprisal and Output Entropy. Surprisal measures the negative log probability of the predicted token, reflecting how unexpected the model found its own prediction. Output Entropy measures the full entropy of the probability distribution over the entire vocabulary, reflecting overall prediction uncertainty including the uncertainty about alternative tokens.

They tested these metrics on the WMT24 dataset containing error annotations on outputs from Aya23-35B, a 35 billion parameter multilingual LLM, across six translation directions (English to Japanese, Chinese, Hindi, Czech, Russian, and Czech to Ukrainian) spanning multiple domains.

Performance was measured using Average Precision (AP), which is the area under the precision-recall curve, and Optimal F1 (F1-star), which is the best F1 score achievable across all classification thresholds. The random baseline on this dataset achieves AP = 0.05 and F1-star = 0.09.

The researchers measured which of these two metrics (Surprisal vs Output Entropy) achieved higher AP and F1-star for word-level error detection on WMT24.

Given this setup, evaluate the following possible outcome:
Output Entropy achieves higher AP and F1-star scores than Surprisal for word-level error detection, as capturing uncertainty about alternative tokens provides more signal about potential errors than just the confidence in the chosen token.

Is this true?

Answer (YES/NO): YES